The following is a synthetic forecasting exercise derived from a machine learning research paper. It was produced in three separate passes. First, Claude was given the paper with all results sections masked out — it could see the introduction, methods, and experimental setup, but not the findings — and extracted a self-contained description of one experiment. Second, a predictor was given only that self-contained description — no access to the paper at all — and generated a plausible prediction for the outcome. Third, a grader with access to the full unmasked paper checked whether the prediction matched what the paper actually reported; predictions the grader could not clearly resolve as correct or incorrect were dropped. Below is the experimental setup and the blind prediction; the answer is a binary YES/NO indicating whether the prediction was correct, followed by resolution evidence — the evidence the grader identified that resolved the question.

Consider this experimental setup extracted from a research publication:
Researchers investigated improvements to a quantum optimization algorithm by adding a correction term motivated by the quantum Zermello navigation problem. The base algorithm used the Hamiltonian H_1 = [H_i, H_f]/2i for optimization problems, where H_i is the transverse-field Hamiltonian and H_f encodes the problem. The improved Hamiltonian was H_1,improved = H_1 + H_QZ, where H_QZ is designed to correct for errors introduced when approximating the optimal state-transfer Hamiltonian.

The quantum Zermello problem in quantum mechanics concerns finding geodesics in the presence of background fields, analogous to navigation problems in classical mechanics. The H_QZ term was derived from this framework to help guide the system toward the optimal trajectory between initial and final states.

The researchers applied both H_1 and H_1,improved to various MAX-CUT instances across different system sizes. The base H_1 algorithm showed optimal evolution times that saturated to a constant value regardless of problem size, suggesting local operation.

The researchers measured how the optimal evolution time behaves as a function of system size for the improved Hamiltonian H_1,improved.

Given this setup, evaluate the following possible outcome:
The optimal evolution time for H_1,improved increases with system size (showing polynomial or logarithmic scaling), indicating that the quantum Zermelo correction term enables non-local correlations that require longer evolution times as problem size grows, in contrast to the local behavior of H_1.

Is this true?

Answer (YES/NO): NO